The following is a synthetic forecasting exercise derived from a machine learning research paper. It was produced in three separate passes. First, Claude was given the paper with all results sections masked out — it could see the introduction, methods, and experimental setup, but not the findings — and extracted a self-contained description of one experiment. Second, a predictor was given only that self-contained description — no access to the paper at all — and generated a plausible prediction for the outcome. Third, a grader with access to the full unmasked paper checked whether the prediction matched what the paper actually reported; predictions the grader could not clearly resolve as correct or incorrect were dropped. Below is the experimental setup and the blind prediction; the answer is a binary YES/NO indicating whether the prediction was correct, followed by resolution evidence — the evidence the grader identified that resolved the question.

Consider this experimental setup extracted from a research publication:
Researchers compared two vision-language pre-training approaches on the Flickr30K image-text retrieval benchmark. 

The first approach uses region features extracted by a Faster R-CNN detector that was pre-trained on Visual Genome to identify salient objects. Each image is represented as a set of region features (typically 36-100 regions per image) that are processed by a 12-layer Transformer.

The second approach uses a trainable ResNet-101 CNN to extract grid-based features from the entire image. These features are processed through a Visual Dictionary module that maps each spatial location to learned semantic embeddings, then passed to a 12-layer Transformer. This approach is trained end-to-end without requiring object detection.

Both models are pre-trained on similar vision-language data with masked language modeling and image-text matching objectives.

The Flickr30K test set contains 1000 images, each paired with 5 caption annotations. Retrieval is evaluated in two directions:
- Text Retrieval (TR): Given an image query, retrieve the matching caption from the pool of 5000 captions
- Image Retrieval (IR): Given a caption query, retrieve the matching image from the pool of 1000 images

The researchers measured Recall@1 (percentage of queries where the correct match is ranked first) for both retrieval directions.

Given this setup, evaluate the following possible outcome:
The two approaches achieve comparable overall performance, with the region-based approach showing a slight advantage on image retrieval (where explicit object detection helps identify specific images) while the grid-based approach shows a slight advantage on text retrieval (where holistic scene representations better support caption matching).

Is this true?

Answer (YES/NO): NO